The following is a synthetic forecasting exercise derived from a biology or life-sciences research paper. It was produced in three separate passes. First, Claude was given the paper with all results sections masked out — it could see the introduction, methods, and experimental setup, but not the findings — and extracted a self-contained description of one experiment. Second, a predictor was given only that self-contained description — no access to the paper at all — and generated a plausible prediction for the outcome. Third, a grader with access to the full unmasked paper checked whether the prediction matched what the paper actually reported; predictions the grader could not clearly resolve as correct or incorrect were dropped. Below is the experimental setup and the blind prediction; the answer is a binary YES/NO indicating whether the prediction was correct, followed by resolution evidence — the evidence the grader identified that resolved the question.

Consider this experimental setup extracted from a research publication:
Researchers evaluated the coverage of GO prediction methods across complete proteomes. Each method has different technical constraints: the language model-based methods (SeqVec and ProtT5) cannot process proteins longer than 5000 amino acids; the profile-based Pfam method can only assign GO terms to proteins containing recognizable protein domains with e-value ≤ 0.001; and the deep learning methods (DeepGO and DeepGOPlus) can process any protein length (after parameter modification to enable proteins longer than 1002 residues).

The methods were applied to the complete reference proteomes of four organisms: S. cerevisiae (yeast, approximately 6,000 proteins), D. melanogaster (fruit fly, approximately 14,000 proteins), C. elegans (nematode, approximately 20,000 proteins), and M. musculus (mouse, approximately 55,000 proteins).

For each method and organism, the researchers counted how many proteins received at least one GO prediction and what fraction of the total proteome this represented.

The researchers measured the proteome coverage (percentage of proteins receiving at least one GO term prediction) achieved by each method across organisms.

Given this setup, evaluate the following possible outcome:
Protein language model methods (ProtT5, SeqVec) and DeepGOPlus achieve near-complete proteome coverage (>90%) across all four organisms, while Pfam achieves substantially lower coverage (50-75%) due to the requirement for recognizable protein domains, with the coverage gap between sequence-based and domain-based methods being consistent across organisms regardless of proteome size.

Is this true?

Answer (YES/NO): NO